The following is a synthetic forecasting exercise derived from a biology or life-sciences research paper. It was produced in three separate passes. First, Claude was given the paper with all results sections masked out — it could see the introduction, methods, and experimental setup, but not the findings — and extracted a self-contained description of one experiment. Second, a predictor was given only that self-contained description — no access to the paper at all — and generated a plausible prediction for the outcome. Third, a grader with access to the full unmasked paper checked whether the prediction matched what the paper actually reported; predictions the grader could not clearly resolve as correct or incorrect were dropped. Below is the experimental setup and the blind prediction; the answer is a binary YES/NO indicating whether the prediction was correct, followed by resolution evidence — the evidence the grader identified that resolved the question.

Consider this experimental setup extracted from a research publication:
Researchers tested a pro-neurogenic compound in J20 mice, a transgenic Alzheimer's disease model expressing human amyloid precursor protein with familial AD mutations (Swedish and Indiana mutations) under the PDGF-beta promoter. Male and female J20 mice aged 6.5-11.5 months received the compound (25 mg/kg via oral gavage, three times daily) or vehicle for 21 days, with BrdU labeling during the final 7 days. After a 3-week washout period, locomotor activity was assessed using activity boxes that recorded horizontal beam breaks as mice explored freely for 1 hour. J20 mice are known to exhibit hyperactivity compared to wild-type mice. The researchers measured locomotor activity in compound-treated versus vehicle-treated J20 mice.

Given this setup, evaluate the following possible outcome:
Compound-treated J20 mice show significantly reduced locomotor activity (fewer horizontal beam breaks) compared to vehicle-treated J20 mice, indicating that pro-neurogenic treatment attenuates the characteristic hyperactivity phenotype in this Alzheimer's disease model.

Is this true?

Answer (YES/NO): YES